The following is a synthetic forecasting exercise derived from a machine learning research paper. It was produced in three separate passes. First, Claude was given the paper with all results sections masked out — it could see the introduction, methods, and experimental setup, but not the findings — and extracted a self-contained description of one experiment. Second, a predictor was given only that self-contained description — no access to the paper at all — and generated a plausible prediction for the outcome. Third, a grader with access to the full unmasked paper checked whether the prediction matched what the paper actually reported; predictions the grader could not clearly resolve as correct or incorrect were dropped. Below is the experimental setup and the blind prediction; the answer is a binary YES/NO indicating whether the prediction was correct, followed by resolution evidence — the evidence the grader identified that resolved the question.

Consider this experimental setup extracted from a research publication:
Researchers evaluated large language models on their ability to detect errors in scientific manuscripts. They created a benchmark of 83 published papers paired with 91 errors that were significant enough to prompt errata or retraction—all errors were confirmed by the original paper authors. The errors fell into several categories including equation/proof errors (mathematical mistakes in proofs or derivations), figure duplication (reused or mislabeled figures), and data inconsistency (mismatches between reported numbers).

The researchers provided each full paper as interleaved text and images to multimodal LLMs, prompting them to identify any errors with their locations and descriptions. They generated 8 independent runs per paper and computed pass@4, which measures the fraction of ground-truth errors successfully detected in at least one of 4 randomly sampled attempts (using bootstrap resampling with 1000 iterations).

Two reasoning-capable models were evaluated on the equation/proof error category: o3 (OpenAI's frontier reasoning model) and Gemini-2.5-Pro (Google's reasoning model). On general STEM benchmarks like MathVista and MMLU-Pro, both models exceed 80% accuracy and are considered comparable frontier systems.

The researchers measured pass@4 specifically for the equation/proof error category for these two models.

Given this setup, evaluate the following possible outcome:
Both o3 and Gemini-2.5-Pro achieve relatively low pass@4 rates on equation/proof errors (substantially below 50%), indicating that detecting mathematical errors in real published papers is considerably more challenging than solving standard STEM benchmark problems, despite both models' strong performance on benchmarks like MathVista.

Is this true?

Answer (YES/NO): NO